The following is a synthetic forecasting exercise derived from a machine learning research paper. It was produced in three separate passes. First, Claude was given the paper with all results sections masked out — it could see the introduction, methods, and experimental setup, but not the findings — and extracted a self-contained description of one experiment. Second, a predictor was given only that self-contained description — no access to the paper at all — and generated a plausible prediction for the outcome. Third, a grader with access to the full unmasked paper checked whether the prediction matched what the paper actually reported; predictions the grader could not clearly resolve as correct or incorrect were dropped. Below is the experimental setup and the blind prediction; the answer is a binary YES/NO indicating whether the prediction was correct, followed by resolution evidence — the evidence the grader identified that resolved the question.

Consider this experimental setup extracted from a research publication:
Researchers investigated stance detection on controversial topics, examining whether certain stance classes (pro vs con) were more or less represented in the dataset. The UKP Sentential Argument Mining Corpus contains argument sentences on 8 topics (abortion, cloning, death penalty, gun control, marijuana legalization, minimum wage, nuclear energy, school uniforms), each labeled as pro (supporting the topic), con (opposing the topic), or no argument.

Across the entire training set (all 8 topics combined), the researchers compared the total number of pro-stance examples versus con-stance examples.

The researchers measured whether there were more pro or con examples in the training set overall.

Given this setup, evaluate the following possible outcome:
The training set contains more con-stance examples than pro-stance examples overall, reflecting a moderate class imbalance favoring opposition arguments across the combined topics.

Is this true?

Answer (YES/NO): YES